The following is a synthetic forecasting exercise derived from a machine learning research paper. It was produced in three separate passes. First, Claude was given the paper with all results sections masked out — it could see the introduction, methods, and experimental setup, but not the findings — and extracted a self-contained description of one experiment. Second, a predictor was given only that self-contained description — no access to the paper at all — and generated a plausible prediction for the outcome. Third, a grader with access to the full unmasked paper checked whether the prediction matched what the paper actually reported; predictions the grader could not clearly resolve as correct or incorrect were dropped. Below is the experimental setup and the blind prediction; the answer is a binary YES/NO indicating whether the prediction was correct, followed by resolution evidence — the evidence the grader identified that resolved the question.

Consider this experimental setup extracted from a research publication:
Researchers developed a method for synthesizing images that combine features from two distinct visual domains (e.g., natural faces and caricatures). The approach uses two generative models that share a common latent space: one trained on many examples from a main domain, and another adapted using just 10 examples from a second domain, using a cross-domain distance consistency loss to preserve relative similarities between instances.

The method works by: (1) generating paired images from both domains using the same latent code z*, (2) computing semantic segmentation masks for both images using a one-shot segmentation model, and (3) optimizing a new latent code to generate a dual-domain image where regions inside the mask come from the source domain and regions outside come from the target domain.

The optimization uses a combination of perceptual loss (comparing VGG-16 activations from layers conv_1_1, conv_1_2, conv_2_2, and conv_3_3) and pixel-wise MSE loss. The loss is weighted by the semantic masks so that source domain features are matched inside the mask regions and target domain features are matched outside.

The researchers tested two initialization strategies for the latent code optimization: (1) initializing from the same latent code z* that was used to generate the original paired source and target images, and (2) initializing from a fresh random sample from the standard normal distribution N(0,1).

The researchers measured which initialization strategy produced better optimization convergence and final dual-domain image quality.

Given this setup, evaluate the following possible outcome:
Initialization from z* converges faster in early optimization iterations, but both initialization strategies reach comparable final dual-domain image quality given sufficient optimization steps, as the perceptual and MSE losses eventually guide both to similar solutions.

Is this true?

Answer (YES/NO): NO